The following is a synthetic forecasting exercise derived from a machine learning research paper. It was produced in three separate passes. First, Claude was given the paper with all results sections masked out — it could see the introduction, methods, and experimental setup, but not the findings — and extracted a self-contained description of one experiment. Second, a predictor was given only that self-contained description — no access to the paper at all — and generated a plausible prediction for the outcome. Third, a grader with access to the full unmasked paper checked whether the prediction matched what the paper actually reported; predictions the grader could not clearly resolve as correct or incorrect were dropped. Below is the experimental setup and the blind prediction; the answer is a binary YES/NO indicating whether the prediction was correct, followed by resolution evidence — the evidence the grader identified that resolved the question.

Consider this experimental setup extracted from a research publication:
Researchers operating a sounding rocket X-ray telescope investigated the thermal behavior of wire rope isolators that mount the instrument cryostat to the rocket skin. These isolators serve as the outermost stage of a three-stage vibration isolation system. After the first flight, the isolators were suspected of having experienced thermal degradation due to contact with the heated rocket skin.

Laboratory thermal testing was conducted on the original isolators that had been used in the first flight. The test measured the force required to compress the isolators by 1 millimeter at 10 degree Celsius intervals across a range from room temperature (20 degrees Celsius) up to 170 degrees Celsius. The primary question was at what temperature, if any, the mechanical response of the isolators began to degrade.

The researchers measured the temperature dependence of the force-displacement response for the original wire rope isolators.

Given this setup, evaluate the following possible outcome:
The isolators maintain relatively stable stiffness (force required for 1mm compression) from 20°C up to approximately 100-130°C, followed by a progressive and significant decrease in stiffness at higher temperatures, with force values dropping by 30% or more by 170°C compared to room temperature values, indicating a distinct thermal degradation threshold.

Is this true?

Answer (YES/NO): NO